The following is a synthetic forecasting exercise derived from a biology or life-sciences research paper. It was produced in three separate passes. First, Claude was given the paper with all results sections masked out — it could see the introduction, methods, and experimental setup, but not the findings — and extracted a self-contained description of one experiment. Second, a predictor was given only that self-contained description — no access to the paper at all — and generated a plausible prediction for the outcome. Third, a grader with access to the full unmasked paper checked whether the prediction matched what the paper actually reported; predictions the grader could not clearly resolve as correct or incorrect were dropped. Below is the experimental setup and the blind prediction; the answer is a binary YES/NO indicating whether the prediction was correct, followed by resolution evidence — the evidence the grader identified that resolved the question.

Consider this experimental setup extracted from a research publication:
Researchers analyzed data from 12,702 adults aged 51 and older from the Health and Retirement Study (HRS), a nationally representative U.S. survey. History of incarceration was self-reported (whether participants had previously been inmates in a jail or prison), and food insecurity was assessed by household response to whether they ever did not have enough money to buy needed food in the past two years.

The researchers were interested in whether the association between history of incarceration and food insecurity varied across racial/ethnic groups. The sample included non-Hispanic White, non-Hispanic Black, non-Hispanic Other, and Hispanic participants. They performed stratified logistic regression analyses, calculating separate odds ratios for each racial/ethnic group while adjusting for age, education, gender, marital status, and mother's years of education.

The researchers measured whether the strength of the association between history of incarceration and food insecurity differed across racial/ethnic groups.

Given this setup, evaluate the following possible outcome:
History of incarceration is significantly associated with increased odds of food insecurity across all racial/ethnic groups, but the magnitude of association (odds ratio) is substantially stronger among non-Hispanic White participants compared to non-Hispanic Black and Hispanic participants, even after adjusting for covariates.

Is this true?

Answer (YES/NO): NO